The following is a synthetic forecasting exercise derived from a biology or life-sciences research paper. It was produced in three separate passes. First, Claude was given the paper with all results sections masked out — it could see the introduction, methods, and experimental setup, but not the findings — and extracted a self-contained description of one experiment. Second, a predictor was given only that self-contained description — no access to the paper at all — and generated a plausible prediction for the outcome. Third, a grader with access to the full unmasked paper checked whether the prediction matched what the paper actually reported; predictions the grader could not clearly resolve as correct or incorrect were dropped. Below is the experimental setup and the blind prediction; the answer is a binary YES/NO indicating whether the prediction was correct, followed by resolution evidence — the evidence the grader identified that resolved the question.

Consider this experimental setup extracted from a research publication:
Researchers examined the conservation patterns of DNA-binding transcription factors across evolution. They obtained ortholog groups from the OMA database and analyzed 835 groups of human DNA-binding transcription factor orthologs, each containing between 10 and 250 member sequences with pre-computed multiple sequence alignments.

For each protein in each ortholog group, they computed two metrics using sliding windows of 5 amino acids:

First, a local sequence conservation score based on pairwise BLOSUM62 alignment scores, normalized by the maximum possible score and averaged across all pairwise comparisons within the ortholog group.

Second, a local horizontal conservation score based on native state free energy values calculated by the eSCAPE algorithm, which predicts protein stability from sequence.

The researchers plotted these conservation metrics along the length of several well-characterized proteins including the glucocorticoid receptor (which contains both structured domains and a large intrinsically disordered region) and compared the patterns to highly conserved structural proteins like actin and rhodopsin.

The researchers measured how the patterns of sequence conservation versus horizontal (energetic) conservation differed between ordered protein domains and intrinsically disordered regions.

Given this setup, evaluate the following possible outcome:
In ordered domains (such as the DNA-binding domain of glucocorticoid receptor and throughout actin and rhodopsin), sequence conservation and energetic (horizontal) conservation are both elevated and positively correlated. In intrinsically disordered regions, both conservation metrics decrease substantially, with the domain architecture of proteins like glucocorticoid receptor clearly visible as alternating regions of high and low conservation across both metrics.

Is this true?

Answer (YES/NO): NO